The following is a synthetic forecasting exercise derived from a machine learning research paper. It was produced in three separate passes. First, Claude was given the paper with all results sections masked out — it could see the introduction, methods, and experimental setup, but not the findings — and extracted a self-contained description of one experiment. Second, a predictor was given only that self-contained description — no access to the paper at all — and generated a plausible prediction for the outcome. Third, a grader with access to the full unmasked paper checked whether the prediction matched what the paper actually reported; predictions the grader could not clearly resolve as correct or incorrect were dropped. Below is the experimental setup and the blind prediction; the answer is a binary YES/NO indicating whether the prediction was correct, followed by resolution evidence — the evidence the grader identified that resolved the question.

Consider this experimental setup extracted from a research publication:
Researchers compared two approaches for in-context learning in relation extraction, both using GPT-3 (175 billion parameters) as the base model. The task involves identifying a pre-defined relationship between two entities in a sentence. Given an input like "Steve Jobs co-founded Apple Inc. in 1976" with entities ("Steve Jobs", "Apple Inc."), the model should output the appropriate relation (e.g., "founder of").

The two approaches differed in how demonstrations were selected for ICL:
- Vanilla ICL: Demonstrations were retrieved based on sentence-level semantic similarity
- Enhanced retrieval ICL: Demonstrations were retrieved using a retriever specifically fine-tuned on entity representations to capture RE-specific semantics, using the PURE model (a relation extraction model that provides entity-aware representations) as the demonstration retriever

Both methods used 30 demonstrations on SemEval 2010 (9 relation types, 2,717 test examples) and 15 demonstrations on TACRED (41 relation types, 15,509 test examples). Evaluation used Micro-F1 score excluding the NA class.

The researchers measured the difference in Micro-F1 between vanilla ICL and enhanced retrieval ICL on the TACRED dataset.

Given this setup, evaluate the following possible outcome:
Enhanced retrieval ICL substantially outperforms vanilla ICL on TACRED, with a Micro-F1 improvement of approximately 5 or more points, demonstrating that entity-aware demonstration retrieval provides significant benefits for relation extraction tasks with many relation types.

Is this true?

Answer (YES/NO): YES